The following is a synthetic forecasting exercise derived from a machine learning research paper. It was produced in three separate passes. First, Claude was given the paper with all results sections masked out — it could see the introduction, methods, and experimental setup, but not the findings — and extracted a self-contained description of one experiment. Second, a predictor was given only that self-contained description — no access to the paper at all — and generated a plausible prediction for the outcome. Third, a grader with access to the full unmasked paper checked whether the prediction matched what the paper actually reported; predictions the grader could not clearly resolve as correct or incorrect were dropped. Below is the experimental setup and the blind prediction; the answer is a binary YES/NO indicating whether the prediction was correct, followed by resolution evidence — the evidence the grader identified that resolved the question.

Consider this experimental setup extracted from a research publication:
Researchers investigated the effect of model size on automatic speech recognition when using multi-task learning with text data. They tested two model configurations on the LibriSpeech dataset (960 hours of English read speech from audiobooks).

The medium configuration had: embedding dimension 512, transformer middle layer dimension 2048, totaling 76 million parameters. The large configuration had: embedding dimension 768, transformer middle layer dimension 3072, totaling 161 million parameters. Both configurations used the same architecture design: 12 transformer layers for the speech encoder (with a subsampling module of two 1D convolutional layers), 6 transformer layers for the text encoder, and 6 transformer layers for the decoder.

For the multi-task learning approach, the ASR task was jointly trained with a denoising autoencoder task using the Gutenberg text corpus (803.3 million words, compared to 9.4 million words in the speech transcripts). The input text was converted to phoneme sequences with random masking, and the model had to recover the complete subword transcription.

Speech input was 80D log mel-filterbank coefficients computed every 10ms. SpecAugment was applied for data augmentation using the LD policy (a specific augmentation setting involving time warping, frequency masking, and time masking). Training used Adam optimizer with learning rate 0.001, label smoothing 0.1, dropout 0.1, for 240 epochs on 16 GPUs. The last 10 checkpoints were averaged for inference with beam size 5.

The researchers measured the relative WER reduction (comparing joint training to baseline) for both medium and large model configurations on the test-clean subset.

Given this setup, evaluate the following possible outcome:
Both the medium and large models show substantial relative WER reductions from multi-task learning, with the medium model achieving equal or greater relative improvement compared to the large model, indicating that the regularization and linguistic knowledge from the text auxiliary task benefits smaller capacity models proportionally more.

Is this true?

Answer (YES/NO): NO